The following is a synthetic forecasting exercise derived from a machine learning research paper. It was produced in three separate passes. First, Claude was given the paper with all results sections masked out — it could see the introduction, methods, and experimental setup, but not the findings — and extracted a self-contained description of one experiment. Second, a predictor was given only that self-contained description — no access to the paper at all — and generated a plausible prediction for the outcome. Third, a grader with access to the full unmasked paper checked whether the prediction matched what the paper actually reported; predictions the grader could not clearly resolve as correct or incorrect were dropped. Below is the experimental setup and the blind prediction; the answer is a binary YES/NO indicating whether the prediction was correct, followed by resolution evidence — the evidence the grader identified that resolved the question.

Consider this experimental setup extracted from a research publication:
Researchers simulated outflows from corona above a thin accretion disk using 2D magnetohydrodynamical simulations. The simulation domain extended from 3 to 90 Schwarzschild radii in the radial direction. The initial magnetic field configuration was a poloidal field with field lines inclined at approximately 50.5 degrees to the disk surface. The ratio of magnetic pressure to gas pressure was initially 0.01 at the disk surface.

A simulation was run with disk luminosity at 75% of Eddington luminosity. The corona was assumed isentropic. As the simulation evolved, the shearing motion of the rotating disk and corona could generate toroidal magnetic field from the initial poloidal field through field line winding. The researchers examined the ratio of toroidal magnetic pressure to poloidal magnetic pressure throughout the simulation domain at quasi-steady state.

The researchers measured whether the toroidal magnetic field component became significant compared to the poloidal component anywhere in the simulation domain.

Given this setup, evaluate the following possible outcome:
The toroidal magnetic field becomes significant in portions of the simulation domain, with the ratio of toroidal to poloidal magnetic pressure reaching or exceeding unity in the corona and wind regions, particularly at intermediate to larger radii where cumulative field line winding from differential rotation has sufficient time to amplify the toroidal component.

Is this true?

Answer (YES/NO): YES